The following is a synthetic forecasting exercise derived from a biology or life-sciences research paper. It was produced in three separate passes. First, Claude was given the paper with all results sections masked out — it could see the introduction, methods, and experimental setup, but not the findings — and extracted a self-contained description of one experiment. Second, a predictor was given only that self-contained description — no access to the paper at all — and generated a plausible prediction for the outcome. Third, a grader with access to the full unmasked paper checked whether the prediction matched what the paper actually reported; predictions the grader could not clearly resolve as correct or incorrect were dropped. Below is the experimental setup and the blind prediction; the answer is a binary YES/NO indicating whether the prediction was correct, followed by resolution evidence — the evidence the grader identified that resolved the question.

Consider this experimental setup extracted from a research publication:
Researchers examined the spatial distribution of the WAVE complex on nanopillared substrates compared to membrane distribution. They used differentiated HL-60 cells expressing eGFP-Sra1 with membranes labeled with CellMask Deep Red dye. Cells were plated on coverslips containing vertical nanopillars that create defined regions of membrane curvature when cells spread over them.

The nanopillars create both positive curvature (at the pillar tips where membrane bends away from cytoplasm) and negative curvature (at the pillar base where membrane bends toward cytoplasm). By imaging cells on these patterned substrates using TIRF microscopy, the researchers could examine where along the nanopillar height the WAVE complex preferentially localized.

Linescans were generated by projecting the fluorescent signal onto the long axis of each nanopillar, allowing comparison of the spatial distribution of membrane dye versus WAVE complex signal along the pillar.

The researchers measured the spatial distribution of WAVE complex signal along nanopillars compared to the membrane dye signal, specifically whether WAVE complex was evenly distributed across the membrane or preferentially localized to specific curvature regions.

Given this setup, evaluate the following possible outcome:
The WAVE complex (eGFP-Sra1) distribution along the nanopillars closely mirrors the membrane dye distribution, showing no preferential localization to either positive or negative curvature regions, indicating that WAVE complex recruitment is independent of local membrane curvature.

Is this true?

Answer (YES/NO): NO